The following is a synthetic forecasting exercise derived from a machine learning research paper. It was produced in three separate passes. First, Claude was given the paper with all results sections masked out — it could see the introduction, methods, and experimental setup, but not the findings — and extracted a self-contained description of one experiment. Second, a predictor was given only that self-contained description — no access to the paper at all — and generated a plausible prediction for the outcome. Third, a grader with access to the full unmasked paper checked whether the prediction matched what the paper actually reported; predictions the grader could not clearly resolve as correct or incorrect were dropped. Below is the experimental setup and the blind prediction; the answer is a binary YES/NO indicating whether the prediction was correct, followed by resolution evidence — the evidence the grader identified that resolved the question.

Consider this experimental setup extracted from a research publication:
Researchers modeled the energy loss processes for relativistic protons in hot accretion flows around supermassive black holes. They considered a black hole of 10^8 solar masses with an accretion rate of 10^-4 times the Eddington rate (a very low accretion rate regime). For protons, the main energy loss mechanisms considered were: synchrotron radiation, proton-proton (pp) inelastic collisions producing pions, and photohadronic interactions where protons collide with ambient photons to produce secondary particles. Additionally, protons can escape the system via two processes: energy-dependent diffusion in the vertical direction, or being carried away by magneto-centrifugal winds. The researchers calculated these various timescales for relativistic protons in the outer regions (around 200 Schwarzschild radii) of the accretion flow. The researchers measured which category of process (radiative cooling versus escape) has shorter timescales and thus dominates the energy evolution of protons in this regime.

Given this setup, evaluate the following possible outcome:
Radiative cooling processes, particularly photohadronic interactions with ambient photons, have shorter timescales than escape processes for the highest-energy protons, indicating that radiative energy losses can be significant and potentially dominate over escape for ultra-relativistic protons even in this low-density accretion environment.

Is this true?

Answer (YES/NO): NO